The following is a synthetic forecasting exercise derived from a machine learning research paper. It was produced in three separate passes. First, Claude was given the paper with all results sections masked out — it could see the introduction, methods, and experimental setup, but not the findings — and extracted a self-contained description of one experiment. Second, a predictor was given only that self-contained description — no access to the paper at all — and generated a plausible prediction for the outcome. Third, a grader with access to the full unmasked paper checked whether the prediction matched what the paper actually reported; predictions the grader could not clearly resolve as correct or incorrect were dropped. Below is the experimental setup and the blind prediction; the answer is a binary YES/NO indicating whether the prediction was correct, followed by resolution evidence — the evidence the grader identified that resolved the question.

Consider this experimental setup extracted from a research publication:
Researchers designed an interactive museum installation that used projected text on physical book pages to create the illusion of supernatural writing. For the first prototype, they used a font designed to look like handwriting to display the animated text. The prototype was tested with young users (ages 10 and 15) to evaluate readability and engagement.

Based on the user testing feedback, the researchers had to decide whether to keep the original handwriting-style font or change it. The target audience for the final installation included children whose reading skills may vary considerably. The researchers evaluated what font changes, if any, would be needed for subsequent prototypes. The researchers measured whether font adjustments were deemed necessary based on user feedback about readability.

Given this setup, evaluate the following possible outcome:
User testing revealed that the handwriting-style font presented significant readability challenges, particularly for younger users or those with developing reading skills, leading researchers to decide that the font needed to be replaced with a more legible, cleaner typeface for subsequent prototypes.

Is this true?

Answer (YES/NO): NO